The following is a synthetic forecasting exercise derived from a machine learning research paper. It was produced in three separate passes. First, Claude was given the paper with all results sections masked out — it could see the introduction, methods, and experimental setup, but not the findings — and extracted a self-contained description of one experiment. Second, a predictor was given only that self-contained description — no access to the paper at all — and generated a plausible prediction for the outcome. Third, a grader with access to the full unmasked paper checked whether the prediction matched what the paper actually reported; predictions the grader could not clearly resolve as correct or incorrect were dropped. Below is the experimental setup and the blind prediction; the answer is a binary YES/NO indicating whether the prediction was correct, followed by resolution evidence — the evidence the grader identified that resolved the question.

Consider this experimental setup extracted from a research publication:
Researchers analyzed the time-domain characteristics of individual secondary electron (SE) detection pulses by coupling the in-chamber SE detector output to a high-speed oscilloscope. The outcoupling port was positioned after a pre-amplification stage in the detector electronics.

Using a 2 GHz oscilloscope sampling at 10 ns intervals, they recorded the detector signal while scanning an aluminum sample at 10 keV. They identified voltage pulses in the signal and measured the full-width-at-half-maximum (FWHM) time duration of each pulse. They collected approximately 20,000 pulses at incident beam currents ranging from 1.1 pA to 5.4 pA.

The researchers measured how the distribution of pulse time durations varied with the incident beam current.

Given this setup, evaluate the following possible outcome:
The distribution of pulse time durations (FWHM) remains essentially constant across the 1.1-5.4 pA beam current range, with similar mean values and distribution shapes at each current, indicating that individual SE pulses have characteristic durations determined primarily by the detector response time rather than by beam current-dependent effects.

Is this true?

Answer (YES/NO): YES